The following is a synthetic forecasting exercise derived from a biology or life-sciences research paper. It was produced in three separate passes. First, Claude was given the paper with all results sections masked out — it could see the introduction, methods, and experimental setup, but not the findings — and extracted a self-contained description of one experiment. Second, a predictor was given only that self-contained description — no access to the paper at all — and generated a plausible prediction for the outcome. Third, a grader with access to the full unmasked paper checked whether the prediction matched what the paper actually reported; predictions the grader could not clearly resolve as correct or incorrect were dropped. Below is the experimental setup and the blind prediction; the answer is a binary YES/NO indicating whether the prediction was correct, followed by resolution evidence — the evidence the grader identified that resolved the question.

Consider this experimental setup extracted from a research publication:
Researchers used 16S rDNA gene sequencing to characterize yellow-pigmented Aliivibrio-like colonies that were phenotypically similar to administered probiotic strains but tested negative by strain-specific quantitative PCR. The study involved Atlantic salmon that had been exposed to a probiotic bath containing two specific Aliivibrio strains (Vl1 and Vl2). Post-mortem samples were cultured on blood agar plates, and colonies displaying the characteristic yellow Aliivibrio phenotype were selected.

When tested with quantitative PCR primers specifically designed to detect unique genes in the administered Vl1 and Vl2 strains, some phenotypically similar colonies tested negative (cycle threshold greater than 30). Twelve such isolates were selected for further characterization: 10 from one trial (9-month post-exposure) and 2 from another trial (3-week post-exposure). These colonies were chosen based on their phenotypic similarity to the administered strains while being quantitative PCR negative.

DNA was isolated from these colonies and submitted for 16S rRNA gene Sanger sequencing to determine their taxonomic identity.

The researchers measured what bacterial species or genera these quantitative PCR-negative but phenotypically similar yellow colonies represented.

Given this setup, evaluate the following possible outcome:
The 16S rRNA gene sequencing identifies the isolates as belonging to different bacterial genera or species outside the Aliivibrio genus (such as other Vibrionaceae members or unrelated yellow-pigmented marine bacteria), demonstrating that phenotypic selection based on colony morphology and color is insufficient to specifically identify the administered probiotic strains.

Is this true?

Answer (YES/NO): NO